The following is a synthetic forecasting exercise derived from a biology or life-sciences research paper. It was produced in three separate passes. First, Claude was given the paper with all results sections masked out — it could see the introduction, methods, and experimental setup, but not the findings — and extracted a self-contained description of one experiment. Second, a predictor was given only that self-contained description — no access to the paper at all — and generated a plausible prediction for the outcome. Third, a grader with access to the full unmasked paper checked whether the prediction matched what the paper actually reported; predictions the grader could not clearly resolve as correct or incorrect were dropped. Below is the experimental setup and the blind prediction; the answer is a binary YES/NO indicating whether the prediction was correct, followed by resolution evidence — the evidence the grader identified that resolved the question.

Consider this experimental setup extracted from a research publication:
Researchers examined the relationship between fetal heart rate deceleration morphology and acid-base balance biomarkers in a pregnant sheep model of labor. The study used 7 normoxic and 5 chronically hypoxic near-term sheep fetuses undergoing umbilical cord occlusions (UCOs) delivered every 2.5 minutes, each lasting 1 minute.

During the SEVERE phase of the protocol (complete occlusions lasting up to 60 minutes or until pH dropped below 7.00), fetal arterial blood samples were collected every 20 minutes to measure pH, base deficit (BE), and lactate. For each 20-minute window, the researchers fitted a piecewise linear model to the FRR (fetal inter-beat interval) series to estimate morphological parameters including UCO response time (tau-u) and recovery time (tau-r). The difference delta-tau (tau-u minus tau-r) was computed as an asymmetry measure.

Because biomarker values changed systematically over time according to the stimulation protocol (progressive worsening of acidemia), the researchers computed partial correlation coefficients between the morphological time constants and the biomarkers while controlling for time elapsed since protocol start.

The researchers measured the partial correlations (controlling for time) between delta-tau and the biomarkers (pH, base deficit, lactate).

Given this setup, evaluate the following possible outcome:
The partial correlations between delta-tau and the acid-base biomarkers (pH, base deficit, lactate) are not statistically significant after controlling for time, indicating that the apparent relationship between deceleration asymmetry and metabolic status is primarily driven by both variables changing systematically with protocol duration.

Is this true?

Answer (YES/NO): NO